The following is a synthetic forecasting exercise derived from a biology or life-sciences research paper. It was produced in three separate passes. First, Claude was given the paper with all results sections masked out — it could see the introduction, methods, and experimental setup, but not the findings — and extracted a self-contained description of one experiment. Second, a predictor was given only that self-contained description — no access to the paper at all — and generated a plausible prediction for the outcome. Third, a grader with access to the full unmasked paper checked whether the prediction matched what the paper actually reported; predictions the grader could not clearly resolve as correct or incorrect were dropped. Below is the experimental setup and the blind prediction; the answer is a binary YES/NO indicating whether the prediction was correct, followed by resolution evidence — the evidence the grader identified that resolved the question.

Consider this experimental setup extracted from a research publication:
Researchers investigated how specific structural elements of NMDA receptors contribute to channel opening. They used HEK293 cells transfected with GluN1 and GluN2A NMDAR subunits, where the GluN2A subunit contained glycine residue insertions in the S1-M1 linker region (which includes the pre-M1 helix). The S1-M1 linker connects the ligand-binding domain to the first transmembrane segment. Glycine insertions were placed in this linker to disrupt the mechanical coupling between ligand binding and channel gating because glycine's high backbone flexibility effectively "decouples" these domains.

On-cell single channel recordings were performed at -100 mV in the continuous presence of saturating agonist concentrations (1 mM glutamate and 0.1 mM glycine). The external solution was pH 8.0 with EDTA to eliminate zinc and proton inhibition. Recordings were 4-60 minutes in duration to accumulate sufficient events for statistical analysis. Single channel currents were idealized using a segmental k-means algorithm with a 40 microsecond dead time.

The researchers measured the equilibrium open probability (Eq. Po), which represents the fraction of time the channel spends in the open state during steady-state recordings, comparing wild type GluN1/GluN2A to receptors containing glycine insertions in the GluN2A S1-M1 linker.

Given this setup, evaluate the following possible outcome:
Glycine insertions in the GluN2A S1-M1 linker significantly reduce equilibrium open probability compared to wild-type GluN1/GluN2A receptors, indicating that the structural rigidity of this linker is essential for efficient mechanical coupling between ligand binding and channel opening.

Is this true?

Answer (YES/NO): YES